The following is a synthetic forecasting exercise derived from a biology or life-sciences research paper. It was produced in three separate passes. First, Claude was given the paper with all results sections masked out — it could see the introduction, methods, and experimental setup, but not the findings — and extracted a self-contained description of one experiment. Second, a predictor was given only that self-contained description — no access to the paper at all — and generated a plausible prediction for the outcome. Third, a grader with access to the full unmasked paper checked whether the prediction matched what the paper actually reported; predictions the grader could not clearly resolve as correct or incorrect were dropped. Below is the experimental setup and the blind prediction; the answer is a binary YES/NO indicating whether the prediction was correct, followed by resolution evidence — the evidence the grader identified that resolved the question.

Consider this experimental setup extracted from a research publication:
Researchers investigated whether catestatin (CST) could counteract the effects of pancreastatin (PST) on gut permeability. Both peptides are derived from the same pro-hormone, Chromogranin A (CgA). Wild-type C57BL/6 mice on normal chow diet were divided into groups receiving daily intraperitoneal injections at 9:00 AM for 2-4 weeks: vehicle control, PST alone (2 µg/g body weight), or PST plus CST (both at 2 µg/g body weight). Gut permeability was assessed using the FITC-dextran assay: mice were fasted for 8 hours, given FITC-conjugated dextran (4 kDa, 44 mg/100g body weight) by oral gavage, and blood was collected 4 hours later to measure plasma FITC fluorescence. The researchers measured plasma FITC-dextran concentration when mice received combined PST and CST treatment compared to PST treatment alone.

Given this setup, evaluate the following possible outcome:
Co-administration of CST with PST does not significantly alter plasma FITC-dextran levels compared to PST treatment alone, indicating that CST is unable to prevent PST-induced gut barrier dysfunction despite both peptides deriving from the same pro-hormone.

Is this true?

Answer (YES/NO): NO